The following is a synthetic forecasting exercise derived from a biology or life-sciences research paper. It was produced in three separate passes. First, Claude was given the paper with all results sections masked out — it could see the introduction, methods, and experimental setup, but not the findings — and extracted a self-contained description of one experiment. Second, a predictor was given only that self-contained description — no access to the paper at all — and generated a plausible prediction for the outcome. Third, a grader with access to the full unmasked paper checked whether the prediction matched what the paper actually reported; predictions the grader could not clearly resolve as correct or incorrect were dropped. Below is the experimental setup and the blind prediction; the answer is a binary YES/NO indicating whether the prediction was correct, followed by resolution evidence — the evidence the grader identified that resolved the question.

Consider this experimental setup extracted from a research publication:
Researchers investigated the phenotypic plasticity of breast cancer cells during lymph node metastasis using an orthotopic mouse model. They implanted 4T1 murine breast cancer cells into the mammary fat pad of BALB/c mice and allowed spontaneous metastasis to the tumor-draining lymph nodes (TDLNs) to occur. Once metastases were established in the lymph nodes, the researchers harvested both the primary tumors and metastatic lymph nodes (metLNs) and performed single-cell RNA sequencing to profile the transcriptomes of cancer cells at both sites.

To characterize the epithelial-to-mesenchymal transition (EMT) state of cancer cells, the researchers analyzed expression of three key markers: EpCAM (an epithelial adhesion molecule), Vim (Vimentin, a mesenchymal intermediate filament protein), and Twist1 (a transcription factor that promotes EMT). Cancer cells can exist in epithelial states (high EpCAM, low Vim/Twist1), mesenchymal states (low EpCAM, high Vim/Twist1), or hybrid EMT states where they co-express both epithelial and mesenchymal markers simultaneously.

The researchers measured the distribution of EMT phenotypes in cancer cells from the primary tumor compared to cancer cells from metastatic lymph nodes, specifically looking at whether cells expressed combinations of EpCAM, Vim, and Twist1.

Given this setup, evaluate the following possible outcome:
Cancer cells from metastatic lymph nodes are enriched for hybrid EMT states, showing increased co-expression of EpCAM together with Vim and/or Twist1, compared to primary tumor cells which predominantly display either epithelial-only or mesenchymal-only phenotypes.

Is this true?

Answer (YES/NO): NO